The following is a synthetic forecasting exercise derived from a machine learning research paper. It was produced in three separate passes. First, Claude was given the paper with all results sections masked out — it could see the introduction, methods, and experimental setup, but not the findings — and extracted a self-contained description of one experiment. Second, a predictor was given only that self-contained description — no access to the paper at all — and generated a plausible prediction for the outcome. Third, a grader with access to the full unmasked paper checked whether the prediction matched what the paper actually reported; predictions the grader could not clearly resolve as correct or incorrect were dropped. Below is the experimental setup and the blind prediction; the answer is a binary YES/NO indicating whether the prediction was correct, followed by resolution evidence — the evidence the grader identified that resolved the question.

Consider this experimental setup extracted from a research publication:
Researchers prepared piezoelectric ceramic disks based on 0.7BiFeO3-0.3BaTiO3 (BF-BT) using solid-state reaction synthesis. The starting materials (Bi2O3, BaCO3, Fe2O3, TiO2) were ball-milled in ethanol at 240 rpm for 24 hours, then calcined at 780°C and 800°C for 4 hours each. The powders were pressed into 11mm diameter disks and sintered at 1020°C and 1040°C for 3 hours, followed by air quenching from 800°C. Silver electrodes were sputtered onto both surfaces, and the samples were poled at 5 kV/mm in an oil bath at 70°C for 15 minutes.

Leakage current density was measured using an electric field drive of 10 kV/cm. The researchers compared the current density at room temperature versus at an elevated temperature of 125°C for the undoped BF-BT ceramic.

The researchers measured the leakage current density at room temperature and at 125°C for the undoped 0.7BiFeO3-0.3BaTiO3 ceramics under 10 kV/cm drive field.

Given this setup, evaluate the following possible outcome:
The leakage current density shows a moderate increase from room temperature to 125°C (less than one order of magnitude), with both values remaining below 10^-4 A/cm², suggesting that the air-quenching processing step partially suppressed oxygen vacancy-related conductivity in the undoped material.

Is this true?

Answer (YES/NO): NO